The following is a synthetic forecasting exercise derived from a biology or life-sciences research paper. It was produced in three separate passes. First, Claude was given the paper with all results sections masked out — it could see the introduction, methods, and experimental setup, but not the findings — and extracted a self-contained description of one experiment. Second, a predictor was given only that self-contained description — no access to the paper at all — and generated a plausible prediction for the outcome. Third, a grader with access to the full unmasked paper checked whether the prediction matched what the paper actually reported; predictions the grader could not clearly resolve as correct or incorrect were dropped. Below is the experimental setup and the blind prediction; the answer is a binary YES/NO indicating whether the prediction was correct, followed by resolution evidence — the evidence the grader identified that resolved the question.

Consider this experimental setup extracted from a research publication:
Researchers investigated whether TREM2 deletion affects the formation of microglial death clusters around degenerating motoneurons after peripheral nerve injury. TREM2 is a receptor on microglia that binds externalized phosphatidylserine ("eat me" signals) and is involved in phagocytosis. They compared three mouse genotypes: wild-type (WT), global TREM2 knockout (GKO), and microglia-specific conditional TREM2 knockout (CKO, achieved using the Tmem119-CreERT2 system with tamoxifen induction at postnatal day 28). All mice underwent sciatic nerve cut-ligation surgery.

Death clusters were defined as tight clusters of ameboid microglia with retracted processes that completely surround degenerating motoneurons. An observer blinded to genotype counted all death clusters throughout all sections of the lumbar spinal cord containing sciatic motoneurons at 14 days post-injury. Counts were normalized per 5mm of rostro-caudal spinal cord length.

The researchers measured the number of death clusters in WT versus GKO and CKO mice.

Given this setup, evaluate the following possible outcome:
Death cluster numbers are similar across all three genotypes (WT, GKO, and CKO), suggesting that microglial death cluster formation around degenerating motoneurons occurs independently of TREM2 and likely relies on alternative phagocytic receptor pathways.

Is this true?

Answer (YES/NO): YES